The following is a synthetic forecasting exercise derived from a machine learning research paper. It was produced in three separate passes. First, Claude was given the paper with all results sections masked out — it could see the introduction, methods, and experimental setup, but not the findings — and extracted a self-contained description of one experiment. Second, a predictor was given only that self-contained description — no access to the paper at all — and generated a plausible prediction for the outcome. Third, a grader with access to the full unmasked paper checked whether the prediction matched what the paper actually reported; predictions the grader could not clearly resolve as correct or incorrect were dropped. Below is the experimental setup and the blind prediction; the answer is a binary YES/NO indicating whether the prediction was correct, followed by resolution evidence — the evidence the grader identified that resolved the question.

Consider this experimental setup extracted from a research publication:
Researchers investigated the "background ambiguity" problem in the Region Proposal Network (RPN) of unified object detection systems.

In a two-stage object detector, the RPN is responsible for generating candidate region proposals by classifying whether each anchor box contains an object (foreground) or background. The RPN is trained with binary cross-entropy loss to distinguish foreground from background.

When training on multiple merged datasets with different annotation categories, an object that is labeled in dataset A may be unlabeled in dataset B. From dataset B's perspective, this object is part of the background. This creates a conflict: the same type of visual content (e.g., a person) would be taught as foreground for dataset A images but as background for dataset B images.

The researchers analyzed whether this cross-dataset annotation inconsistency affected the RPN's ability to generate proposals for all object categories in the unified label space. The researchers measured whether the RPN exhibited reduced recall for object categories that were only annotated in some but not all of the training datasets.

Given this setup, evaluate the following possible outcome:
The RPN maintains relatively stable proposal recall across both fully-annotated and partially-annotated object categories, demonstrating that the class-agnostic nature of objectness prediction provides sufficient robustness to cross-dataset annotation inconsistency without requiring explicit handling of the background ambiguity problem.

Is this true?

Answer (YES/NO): NO